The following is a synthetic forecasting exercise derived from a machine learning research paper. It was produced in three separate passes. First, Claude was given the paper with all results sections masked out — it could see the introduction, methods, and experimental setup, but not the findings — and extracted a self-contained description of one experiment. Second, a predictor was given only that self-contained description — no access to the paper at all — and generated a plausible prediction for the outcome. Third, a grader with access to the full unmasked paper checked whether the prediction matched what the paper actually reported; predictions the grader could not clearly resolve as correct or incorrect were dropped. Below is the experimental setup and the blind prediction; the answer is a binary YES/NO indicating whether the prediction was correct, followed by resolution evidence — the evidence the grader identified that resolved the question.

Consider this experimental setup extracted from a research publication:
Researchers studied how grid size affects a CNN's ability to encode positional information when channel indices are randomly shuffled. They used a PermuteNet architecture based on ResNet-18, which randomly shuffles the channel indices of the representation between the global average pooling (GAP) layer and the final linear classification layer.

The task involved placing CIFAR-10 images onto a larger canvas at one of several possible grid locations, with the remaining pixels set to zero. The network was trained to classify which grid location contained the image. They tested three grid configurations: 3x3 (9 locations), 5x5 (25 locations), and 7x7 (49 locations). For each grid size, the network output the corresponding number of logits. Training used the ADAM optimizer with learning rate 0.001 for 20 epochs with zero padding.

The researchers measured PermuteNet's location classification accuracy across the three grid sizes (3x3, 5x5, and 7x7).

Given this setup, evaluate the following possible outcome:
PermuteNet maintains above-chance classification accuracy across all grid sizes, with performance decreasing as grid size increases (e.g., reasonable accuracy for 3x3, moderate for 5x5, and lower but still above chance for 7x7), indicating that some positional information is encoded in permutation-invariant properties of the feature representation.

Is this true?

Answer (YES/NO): YES